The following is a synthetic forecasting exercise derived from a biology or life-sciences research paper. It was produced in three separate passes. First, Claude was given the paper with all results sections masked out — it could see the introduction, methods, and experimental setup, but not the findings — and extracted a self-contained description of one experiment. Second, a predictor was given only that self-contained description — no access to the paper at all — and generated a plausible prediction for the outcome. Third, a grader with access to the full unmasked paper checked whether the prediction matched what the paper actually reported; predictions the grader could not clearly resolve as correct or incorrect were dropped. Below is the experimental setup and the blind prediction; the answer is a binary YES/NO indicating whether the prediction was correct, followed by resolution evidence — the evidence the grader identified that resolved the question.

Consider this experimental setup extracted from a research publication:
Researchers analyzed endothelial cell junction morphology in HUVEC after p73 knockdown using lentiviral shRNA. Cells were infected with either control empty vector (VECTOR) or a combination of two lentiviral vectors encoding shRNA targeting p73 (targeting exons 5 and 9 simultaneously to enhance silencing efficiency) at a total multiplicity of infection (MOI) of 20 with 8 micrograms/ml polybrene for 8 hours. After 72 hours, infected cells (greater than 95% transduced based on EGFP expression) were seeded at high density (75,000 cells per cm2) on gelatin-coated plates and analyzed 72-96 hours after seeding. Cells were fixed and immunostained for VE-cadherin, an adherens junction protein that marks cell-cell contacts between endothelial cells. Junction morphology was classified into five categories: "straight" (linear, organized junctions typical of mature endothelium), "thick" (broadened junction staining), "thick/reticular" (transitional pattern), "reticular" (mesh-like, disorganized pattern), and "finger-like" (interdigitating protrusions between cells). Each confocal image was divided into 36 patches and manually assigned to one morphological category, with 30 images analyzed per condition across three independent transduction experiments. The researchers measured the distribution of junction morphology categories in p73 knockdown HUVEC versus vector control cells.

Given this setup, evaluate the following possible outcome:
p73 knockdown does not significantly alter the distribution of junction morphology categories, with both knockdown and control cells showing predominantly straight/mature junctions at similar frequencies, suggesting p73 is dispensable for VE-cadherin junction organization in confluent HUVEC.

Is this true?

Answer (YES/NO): NO